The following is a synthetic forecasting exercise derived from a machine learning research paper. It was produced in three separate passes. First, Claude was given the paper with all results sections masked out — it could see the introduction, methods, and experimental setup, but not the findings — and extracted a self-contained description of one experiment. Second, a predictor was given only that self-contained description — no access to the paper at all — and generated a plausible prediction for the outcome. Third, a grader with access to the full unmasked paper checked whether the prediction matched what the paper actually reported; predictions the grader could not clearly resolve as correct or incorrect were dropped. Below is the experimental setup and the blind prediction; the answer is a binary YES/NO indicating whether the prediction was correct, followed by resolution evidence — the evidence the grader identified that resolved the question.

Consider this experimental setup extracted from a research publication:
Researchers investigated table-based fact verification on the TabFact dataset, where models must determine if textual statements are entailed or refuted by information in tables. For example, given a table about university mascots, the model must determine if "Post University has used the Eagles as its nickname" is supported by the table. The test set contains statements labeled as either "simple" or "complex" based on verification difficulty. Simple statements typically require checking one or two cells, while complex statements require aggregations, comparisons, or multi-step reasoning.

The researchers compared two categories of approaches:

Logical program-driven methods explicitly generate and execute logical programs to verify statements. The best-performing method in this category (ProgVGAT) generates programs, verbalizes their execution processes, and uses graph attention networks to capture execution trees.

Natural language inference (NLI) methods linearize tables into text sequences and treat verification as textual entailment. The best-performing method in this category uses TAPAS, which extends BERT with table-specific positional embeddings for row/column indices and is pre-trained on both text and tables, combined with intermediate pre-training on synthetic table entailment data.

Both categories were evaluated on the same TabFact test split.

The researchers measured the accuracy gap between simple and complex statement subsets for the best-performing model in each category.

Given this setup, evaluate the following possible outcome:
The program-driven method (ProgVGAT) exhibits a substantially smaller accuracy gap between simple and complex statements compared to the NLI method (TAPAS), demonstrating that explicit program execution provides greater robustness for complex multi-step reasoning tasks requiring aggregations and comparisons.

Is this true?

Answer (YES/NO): NO